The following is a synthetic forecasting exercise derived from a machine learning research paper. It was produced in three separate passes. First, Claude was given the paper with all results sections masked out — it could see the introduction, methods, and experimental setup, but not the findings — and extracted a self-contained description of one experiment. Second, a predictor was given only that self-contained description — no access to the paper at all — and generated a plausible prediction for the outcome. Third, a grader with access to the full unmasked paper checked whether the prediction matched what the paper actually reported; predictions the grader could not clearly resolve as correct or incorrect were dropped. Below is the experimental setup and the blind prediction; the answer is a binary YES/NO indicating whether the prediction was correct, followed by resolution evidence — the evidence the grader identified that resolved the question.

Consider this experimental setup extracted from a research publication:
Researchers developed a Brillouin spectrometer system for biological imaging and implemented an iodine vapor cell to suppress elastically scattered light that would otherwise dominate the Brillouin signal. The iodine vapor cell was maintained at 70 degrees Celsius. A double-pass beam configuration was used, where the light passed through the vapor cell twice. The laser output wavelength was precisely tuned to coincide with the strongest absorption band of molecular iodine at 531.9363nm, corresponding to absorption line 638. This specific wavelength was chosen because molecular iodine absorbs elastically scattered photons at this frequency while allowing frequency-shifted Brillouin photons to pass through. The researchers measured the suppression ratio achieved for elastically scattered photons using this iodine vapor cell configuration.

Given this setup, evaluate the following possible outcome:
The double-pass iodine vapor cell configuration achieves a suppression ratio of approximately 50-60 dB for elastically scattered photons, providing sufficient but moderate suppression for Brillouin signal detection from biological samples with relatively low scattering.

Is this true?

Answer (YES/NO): NO